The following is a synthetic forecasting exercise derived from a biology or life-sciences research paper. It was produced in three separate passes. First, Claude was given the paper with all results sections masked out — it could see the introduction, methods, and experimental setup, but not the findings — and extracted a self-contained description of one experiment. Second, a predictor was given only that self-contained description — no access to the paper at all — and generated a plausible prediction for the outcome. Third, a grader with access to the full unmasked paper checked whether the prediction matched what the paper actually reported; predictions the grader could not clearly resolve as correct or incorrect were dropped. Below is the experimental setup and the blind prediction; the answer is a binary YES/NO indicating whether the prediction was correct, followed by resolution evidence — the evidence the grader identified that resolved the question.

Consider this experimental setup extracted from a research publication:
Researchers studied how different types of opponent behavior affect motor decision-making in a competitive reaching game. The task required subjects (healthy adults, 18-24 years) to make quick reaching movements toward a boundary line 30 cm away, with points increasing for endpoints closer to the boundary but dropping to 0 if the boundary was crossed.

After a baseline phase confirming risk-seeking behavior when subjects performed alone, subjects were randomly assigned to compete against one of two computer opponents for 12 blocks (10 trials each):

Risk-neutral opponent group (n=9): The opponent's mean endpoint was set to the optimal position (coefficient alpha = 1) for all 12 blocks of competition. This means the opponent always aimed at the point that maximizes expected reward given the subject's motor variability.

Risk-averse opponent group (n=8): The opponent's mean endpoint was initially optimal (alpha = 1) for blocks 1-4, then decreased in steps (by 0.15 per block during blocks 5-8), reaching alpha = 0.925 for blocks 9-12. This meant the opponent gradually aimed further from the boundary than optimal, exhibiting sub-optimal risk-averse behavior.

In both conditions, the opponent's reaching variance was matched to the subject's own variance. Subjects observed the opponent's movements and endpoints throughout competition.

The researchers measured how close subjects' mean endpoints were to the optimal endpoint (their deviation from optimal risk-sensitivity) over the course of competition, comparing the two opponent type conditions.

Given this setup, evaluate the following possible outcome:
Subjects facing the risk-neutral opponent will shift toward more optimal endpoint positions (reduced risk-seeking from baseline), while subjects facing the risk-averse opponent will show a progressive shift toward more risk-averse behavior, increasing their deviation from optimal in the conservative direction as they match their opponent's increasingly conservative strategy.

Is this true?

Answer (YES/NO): NO